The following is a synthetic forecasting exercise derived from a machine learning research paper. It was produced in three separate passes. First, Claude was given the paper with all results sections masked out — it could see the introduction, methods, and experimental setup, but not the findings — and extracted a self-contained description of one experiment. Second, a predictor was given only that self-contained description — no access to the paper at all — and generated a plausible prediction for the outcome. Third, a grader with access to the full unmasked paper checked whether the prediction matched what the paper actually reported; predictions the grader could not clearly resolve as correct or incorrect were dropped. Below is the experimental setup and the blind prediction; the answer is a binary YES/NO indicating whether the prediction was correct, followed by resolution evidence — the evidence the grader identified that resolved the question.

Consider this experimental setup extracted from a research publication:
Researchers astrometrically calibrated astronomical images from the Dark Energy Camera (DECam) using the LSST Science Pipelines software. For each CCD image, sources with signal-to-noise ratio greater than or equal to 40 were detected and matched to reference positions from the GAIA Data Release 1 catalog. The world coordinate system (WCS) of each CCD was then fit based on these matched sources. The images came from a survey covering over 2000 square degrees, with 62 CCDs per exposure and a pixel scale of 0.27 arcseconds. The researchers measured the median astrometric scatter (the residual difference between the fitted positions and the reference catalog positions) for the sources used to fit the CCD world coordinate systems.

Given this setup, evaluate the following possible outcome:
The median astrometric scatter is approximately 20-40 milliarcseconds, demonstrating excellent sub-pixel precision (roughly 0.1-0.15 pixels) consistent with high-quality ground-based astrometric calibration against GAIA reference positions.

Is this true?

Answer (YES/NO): YES